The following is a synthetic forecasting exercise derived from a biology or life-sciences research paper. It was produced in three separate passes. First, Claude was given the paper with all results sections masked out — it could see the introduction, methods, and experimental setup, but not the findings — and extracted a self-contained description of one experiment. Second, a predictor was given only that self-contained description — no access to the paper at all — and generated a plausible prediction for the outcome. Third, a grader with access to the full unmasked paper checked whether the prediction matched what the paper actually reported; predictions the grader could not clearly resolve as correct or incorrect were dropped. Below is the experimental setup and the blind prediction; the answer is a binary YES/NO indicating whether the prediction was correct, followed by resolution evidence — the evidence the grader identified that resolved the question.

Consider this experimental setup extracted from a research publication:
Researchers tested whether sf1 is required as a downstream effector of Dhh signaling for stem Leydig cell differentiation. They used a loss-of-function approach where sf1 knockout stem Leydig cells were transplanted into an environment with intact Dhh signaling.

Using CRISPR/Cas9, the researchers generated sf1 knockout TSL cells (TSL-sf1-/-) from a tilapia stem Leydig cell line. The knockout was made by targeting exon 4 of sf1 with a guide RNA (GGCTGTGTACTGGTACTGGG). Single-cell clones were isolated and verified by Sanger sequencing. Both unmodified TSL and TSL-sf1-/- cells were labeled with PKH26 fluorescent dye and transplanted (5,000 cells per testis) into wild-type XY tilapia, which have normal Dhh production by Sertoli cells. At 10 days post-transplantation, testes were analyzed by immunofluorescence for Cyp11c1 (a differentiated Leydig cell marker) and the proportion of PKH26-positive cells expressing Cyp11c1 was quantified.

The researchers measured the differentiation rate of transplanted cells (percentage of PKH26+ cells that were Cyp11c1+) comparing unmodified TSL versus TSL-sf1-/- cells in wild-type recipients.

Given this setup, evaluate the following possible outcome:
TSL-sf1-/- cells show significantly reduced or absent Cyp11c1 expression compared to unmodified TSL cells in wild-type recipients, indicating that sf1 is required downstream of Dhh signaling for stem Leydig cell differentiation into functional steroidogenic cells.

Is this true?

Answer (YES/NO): YES